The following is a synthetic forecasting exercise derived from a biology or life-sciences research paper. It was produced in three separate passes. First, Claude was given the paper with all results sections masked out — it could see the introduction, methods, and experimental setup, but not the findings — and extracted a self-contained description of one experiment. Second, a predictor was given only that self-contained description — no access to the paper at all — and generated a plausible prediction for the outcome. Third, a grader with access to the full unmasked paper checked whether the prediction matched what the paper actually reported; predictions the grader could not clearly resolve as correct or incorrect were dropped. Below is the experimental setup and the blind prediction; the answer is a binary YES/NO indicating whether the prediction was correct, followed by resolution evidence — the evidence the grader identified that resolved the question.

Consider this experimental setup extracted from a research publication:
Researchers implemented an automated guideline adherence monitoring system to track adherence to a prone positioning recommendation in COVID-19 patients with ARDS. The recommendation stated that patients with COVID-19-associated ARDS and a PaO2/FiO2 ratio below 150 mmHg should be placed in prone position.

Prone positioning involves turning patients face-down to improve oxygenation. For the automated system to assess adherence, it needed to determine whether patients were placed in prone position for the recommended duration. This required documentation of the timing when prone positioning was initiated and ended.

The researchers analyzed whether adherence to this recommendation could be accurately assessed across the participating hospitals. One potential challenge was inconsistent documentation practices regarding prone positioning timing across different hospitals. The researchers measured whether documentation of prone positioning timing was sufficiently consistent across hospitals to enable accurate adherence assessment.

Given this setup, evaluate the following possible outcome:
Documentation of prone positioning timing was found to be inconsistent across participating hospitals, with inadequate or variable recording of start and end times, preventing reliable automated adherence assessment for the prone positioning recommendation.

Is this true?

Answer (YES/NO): NO